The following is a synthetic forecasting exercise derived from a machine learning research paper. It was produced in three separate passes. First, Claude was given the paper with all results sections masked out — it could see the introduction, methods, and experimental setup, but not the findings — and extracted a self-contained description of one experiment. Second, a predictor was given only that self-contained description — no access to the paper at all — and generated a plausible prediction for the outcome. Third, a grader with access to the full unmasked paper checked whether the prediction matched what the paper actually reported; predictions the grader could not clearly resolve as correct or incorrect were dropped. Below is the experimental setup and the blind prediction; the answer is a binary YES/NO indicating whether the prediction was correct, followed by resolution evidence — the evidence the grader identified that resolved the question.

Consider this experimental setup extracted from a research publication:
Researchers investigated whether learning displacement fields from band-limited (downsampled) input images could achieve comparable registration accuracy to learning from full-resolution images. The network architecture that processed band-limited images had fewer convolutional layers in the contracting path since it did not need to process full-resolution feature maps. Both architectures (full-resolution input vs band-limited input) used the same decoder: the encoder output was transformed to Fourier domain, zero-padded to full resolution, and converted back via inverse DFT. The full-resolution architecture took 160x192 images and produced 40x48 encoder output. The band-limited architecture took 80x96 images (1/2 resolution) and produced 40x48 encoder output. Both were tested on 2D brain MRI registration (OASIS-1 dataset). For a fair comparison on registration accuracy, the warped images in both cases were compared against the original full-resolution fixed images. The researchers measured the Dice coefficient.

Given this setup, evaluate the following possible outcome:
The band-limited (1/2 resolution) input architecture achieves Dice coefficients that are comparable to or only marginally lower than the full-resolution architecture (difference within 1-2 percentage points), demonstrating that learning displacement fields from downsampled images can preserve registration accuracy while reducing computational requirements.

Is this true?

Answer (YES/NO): YES